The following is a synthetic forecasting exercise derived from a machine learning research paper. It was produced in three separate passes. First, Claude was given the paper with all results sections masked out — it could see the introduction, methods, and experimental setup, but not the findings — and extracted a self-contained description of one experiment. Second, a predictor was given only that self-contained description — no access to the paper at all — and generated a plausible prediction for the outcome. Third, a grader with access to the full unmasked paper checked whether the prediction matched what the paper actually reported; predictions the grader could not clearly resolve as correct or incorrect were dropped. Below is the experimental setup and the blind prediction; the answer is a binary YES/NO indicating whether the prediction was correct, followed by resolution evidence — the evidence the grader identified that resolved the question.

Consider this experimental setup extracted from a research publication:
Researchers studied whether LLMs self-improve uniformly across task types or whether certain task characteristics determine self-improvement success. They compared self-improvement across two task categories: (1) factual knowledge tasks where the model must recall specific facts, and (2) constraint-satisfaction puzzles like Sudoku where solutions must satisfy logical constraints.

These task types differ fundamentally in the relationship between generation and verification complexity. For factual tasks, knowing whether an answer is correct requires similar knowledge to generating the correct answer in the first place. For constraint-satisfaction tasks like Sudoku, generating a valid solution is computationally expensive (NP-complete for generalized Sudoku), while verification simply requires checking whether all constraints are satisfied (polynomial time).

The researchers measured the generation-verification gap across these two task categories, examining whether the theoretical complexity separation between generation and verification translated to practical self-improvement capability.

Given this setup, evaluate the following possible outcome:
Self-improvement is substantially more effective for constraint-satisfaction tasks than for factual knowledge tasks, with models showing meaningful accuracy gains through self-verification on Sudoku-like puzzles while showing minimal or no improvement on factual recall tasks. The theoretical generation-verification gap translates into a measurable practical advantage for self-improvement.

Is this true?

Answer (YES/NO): NO